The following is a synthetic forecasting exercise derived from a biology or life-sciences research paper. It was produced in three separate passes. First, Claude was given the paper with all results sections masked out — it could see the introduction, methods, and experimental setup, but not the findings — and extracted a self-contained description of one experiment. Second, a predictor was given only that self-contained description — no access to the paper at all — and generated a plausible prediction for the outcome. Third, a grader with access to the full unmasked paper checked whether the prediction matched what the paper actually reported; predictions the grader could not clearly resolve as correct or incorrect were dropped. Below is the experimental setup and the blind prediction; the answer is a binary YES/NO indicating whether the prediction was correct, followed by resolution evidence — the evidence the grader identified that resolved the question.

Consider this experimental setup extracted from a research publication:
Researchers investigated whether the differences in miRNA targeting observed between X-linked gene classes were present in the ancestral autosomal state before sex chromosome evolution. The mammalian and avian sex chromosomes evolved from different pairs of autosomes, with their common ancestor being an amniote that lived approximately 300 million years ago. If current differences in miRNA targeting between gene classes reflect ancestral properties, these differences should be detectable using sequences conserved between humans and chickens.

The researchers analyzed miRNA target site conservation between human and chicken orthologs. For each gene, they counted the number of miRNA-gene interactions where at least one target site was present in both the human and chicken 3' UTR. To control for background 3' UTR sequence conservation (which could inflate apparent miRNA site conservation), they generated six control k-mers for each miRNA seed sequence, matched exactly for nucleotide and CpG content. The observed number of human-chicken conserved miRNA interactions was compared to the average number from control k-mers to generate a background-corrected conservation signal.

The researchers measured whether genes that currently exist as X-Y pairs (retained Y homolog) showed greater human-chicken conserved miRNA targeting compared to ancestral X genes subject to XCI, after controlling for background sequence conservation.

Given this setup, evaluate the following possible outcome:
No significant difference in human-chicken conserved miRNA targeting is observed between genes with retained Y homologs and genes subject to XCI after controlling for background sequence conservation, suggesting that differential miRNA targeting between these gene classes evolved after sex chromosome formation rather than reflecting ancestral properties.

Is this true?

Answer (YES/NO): NO